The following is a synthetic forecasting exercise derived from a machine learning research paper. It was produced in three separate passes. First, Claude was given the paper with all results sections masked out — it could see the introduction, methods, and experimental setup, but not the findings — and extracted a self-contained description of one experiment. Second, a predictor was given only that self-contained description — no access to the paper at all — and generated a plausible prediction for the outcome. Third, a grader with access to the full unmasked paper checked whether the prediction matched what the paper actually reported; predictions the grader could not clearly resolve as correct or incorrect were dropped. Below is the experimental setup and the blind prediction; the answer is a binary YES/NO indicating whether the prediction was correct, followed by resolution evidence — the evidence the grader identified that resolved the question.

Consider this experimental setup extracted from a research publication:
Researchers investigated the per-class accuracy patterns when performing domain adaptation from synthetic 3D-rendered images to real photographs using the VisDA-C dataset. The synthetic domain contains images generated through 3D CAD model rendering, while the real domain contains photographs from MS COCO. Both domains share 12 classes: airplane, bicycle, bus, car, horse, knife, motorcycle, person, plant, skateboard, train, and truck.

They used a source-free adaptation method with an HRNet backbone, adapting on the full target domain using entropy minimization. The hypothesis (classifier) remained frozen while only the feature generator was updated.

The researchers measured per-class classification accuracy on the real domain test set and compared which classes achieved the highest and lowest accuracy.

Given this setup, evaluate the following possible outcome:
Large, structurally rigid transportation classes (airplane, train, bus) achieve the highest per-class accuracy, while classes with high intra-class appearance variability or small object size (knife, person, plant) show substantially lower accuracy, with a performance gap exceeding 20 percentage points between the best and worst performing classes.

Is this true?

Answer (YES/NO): NO